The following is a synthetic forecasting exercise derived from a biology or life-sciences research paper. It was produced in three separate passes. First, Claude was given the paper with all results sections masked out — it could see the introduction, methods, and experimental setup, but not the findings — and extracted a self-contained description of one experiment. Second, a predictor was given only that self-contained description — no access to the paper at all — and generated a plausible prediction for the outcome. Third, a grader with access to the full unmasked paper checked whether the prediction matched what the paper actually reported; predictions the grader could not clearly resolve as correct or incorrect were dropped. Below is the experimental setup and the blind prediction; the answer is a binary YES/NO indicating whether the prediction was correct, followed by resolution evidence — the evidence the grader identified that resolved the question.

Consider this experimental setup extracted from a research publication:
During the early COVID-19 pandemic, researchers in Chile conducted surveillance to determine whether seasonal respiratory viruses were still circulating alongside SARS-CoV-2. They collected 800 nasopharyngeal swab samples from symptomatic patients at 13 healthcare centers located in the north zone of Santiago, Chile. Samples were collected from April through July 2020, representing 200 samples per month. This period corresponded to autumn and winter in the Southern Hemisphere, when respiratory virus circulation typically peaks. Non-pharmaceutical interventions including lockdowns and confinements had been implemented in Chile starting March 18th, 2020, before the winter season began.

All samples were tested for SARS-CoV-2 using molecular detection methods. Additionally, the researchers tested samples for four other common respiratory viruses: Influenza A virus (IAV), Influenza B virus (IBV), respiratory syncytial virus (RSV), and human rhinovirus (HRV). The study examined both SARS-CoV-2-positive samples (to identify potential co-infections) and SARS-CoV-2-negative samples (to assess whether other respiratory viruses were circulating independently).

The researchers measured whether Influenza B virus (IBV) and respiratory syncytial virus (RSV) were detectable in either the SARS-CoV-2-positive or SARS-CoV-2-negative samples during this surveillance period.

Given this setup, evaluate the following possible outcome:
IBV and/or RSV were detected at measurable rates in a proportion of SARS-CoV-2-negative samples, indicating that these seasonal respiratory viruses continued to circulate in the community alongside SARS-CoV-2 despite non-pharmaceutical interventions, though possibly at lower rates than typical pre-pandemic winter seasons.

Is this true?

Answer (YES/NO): NO